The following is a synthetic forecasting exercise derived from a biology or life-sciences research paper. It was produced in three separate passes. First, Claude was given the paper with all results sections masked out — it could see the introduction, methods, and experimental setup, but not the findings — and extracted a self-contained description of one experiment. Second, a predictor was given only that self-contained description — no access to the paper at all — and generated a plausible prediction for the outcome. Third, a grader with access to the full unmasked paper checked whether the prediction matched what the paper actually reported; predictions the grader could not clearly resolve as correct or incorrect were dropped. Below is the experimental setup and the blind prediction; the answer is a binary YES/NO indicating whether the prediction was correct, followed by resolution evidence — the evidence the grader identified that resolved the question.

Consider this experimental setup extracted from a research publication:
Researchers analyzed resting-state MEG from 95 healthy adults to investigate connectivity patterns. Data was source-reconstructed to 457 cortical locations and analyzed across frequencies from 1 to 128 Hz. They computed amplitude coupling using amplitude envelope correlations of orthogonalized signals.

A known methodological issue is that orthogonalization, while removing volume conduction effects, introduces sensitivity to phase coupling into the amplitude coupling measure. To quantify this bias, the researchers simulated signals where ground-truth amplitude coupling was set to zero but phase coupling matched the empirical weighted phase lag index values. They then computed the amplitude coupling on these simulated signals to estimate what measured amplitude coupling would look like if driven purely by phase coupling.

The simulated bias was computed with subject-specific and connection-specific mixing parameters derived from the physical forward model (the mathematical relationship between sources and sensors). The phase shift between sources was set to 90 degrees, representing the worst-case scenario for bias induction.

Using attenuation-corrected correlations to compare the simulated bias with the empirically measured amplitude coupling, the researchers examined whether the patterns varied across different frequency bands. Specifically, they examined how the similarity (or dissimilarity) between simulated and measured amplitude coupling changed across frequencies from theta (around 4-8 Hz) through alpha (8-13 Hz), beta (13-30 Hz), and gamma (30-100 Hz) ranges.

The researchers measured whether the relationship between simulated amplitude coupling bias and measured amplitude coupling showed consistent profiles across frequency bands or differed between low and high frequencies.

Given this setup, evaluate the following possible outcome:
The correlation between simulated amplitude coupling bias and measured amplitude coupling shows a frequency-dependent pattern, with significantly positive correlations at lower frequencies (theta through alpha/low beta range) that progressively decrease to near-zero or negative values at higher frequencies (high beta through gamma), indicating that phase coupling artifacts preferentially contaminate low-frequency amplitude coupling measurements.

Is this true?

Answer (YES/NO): NO